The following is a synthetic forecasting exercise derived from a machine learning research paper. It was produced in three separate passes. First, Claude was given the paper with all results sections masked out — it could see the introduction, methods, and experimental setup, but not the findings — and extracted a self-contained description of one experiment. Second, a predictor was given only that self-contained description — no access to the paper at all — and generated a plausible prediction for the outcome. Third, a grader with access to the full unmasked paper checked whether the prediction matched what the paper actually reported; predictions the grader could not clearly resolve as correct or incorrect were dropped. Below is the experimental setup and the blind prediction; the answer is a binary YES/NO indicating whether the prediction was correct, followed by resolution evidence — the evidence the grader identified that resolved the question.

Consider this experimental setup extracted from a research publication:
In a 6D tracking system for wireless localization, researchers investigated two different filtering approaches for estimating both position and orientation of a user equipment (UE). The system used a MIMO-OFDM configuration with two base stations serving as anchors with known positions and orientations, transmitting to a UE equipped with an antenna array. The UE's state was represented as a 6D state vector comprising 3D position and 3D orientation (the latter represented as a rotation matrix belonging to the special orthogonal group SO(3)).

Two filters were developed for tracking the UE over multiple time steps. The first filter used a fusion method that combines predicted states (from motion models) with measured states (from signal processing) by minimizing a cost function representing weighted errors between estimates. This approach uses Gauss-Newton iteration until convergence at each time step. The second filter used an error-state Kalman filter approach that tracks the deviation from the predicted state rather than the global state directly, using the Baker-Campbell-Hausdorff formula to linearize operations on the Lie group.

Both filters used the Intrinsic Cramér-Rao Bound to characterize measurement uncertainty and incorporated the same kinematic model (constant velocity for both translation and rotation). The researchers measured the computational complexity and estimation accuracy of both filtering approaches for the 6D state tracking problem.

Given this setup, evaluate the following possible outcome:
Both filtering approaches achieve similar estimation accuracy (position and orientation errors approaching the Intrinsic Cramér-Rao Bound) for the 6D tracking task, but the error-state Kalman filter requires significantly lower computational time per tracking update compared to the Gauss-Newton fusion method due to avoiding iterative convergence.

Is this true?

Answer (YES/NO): NO